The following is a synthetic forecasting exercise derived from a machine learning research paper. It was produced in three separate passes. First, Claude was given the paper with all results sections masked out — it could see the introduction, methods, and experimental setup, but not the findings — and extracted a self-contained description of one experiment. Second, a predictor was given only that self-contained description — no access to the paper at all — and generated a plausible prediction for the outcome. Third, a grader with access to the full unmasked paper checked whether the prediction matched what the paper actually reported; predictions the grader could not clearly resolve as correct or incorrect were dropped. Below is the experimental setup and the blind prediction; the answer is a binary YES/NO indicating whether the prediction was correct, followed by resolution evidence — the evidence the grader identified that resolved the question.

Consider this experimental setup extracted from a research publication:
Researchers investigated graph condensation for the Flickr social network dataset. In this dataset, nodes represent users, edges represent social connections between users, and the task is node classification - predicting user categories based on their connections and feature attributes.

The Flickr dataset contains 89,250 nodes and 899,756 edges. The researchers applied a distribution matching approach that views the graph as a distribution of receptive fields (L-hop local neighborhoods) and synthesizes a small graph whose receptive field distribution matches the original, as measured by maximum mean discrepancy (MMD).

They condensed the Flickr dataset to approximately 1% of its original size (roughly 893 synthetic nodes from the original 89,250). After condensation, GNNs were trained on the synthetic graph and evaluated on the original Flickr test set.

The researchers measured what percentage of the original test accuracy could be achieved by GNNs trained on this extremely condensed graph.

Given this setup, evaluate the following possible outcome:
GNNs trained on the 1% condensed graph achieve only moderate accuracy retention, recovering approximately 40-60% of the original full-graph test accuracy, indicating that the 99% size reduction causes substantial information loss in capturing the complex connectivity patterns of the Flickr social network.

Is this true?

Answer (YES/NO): NO